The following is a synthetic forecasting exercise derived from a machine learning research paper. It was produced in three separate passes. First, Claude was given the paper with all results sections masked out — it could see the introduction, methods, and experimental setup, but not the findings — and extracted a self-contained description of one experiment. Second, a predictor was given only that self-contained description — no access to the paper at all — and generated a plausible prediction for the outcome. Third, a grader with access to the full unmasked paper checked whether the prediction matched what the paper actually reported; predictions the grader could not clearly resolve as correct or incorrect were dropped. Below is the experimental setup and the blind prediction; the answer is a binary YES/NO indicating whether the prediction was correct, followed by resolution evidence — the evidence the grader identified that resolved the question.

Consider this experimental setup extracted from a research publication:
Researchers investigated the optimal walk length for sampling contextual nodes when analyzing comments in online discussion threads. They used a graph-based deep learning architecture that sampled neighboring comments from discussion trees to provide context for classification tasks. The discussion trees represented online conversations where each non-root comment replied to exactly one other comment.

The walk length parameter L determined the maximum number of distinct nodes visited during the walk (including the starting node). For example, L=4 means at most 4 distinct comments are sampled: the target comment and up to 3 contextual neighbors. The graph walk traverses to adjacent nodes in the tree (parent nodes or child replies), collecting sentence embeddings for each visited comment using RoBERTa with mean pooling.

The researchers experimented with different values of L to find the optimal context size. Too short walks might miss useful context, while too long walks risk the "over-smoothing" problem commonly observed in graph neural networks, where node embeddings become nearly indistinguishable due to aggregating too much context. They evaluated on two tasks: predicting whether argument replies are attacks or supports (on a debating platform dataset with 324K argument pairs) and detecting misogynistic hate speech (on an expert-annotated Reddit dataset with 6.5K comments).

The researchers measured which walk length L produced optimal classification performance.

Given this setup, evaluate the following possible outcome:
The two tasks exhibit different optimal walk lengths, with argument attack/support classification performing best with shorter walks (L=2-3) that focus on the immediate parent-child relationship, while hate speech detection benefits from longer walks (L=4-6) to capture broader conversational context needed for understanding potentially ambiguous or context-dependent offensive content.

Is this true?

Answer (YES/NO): NO